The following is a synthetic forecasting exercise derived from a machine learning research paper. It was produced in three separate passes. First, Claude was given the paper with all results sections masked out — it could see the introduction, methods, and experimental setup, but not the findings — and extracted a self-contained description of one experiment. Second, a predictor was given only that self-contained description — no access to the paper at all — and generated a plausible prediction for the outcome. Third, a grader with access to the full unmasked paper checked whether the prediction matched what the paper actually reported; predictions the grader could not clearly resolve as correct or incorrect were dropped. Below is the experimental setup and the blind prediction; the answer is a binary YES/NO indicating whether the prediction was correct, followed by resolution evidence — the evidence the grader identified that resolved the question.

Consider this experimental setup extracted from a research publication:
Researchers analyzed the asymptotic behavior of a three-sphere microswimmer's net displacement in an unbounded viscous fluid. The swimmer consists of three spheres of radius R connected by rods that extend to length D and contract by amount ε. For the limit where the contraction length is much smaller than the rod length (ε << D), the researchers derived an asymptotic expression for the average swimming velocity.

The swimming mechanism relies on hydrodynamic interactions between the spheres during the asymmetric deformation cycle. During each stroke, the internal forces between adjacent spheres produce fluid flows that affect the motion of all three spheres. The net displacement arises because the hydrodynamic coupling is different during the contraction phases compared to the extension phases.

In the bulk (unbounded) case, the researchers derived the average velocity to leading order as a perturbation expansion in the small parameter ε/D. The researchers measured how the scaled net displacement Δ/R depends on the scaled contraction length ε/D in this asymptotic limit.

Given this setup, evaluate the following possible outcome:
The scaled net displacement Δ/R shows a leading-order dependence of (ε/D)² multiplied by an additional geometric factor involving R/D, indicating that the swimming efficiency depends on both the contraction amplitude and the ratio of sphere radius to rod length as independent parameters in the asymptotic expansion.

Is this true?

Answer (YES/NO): NO